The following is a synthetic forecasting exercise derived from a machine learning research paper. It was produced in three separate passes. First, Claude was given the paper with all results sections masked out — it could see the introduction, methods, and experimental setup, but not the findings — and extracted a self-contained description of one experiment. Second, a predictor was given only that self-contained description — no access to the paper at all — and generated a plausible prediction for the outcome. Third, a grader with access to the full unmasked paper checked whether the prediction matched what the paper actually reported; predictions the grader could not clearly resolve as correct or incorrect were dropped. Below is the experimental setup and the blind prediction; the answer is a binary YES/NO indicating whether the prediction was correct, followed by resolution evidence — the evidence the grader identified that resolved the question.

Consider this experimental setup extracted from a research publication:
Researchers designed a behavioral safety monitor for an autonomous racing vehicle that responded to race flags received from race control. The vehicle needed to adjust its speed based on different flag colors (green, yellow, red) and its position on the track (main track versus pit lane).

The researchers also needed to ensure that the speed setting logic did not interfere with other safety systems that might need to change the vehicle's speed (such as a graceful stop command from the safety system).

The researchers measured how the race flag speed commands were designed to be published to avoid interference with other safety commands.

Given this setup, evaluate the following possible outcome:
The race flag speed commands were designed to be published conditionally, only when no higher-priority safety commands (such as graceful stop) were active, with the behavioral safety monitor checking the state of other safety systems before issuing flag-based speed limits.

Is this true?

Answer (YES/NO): NO